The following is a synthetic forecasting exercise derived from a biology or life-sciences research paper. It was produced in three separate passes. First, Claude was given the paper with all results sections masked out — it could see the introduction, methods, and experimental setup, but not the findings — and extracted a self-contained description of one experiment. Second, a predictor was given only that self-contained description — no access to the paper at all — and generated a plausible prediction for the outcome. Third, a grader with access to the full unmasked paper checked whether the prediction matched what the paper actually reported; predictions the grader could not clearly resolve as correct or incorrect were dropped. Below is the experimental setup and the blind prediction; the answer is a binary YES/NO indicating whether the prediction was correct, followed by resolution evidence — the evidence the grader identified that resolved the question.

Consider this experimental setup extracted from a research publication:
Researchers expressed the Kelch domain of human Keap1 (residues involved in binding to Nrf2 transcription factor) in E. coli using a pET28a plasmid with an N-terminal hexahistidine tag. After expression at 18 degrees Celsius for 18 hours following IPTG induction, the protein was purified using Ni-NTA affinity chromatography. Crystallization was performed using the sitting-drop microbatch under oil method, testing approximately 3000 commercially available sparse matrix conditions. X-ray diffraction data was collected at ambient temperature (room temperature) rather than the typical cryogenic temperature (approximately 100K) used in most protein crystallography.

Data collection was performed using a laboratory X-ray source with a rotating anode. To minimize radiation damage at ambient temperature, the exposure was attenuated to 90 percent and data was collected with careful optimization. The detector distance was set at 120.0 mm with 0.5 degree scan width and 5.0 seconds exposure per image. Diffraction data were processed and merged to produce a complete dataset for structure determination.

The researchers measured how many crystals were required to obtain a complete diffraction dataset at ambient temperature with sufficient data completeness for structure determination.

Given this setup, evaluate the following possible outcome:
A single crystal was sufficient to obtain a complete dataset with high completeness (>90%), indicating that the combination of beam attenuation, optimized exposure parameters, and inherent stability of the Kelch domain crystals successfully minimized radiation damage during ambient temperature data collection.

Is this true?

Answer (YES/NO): NO